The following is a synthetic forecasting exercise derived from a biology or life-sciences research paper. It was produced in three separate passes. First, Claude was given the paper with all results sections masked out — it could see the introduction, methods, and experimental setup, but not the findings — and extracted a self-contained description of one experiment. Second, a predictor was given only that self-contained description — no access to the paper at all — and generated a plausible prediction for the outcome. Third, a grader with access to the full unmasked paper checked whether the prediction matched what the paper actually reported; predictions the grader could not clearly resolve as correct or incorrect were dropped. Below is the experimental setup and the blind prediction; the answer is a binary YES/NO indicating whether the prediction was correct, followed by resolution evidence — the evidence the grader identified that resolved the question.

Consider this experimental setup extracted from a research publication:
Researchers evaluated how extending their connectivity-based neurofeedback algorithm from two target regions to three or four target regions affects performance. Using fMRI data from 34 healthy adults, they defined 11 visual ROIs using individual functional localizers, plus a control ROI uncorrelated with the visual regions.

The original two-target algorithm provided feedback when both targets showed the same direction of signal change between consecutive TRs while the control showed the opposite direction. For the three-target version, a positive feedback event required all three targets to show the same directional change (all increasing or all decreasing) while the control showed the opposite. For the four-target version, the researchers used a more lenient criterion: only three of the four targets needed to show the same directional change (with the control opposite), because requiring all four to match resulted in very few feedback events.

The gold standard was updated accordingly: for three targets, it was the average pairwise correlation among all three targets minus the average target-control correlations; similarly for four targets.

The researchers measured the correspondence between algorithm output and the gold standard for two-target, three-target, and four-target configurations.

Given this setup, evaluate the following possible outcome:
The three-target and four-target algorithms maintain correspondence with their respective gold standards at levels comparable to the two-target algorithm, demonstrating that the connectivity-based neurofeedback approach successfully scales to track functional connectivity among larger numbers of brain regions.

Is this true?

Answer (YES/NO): NO